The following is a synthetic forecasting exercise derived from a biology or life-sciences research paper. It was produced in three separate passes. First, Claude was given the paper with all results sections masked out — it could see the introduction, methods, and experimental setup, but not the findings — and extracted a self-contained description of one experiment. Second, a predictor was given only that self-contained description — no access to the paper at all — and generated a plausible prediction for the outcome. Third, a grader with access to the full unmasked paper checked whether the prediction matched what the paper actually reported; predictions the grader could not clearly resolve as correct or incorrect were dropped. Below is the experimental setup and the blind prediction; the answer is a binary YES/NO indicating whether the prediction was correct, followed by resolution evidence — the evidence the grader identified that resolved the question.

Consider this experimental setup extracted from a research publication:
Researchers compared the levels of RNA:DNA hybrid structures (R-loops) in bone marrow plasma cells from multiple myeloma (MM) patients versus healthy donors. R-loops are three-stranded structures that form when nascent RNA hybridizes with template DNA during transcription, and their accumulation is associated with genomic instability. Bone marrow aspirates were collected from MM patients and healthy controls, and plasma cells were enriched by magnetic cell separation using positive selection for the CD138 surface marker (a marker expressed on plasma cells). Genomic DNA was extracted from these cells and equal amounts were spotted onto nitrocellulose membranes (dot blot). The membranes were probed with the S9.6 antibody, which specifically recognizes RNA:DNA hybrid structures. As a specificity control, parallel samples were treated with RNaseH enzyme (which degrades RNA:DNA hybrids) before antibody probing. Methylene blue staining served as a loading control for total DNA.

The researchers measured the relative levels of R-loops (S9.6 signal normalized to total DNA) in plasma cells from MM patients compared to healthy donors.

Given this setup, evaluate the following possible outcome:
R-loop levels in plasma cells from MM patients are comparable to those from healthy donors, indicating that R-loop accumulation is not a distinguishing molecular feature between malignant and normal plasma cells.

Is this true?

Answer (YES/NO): NO